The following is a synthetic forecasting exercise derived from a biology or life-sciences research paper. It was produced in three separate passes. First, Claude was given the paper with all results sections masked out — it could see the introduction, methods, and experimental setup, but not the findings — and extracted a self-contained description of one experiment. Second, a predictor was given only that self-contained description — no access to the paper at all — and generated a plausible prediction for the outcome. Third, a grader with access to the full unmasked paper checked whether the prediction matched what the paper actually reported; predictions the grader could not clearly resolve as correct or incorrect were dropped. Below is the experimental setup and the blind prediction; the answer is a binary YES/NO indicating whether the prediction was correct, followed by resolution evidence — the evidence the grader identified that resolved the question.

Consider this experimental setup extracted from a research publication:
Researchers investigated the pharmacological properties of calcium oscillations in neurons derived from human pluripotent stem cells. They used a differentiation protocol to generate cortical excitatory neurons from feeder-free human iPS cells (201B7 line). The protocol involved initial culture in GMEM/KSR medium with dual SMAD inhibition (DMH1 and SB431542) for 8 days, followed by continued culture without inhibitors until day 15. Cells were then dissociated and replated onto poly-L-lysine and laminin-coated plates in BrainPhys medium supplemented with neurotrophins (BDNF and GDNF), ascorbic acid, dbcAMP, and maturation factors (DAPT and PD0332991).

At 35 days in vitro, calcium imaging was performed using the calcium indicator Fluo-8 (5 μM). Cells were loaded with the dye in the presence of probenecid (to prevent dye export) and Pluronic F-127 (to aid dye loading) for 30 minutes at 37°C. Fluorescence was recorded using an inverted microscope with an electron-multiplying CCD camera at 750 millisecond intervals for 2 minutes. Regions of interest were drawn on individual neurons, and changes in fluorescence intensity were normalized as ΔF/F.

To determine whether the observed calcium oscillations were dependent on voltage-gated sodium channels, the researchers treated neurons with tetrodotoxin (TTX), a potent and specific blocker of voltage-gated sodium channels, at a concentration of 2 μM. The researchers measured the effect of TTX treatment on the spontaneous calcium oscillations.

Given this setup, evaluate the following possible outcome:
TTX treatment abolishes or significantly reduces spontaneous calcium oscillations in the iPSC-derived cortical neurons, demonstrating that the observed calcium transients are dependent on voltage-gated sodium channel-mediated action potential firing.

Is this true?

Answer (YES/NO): YES